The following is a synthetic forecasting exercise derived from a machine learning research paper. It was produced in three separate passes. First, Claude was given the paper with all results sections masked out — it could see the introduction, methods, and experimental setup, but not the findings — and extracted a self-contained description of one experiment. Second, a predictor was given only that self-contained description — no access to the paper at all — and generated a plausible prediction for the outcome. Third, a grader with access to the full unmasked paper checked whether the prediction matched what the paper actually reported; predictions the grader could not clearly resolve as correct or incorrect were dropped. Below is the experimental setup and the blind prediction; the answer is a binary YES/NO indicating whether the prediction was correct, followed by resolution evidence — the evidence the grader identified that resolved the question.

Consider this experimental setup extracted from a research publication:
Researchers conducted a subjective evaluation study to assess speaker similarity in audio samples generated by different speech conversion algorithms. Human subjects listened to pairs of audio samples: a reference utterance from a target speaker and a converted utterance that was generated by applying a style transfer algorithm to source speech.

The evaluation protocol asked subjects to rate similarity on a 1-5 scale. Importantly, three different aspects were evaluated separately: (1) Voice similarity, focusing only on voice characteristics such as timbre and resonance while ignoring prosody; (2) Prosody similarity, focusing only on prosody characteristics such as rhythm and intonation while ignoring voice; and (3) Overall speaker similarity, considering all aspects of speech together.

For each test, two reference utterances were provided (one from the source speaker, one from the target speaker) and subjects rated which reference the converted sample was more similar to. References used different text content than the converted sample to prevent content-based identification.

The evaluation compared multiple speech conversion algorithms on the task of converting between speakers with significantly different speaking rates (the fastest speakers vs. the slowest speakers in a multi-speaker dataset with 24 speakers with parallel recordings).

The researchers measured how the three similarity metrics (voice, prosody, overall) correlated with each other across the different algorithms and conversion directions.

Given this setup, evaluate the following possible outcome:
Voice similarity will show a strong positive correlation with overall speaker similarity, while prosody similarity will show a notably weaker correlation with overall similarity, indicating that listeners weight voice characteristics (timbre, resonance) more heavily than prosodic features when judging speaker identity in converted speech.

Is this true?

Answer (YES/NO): NO